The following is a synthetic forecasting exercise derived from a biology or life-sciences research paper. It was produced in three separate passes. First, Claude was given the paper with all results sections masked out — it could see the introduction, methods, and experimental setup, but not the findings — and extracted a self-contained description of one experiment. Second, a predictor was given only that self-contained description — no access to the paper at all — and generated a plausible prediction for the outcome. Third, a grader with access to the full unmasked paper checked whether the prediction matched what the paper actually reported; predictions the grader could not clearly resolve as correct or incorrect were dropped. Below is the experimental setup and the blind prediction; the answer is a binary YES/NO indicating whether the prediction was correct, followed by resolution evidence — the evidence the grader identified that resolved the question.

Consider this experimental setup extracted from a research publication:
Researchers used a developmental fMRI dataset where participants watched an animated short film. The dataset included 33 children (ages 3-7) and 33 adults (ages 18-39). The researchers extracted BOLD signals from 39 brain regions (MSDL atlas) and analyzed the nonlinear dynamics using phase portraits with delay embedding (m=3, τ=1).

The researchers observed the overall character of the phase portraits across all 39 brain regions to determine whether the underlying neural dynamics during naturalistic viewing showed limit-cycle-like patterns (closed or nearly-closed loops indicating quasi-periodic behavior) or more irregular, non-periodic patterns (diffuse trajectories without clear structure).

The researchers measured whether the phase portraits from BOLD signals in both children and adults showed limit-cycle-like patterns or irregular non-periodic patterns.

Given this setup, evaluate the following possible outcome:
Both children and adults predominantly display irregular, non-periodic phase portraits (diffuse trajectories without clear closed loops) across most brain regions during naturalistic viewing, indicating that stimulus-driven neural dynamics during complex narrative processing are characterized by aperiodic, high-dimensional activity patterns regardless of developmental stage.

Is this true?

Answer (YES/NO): NO